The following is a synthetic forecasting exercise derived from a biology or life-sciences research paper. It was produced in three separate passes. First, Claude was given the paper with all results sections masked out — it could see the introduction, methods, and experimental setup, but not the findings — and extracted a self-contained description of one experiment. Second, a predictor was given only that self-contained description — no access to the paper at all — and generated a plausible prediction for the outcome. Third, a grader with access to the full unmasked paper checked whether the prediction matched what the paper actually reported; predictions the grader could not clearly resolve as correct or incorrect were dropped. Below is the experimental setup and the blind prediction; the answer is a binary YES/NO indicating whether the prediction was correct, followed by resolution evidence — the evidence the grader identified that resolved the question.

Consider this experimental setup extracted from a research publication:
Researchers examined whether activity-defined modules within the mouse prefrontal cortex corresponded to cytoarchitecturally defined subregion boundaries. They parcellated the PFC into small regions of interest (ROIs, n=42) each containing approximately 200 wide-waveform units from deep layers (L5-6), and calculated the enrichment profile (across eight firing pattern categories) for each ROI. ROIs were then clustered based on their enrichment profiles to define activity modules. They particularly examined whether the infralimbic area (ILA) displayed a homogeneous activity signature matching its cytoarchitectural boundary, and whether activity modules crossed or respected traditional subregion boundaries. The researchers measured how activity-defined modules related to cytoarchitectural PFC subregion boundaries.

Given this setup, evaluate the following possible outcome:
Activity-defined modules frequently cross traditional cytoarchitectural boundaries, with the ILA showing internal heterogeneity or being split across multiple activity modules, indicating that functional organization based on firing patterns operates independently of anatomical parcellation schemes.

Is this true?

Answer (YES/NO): NO